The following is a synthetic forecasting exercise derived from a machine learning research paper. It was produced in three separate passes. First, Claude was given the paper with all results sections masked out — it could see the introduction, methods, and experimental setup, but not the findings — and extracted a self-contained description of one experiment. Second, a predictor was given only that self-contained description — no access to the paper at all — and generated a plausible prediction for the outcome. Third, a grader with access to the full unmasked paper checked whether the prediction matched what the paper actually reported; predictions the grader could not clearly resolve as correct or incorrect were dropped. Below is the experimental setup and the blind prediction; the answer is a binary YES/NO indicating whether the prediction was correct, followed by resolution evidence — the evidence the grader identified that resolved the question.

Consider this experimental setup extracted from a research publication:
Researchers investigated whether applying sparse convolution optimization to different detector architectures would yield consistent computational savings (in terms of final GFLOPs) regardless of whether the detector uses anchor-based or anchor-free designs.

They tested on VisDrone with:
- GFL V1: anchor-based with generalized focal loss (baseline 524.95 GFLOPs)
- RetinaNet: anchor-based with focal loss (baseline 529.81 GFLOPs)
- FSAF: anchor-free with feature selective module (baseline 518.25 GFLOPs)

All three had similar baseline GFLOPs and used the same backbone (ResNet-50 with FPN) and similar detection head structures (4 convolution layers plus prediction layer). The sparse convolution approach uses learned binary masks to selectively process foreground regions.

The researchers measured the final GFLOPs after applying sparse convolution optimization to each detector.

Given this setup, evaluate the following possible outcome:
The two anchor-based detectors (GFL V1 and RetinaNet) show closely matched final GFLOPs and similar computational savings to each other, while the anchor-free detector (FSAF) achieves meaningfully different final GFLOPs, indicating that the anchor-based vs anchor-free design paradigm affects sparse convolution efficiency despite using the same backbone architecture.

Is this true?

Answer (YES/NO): NO